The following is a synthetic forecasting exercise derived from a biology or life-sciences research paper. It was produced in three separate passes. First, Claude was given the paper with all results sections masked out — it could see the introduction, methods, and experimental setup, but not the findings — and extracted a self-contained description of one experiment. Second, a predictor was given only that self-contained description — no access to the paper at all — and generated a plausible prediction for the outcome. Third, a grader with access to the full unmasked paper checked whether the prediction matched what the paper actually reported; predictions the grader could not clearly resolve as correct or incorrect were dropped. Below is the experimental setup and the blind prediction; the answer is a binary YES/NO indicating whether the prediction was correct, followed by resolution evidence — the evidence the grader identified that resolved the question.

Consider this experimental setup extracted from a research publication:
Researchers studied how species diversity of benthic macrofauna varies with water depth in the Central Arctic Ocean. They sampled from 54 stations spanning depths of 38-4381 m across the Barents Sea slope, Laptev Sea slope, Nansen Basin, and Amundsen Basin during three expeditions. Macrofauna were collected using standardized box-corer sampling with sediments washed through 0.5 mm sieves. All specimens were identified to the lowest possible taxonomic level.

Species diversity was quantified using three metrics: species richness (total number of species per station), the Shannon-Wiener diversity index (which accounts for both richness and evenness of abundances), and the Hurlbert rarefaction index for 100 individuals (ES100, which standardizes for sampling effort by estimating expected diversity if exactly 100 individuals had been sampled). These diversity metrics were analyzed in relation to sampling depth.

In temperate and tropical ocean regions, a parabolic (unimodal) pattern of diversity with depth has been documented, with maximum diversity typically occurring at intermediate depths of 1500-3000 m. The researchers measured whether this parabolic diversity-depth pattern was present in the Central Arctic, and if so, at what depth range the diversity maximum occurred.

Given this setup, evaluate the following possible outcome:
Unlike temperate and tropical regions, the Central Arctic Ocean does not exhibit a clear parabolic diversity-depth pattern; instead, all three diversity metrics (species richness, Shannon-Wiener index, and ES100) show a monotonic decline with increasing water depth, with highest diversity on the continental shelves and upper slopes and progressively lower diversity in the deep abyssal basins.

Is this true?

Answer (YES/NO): NO